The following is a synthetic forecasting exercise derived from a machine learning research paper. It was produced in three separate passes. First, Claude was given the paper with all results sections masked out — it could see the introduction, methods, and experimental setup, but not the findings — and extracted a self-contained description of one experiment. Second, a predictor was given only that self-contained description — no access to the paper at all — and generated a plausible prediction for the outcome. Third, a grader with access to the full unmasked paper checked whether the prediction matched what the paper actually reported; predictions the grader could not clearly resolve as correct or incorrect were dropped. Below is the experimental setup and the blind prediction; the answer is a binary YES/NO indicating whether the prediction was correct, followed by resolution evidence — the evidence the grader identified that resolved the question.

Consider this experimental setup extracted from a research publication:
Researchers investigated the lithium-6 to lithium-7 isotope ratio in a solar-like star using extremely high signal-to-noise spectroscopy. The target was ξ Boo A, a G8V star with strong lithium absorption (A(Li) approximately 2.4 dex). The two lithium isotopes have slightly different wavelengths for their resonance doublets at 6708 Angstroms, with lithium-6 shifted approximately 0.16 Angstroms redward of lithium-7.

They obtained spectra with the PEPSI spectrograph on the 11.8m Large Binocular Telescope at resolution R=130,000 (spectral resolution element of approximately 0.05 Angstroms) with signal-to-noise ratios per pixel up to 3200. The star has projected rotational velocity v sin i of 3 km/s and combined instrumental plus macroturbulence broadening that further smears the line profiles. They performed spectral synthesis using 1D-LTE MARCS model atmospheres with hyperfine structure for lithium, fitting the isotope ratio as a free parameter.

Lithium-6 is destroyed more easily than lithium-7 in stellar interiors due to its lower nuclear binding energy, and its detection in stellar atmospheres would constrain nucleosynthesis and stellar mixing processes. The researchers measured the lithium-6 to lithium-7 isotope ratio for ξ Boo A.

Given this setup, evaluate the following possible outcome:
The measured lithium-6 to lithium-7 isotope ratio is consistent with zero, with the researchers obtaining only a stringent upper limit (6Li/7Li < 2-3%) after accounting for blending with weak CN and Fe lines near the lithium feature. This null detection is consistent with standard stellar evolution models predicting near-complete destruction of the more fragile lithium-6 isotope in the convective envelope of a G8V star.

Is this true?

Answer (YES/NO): YES